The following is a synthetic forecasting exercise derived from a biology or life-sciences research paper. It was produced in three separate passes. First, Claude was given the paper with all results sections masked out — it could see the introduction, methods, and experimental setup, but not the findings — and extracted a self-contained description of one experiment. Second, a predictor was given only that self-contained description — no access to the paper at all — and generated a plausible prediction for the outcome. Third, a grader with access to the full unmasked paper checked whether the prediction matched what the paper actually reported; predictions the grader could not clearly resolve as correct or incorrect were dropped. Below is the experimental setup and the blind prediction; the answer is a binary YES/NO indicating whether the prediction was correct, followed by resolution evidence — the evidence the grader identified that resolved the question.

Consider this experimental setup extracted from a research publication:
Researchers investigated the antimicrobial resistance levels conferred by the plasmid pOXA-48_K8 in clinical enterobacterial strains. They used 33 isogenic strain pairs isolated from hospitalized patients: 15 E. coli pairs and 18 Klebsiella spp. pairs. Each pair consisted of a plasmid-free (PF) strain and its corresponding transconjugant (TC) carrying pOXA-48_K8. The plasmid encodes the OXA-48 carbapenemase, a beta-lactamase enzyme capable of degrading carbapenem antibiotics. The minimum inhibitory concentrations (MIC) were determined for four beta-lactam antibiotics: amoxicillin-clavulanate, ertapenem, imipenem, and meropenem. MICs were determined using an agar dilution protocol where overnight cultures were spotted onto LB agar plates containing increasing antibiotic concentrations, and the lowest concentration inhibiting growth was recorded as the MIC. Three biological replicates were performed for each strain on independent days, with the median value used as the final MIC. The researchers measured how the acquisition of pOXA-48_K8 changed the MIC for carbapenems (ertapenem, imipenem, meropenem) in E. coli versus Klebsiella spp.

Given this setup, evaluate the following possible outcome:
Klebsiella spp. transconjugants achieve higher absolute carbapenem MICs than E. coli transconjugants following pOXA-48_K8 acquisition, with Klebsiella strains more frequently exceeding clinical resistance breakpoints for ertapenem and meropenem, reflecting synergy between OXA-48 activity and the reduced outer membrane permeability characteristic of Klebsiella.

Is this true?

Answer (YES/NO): NO